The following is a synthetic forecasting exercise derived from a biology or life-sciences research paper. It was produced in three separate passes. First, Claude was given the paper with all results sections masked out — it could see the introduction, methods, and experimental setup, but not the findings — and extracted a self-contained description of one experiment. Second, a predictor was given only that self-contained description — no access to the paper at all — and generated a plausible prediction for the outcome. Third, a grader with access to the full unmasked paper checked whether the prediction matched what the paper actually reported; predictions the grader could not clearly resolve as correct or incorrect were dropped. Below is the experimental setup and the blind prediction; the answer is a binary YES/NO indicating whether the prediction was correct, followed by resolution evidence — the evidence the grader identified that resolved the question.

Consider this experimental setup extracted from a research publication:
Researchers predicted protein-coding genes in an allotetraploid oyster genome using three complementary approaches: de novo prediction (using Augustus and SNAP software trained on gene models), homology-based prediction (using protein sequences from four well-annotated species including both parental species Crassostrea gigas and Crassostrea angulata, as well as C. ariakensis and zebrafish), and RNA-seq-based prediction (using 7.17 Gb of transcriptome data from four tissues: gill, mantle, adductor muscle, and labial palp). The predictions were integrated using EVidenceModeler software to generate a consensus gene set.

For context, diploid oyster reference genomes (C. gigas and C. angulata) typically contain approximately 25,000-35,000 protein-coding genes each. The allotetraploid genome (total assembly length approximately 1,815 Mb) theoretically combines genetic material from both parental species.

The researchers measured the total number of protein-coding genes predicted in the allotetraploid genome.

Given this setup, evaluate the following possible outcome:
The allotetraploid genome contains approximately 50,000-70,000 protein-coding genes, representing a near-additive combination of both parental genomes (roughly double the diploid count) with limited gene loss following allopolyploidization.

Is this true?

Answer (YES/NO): YES